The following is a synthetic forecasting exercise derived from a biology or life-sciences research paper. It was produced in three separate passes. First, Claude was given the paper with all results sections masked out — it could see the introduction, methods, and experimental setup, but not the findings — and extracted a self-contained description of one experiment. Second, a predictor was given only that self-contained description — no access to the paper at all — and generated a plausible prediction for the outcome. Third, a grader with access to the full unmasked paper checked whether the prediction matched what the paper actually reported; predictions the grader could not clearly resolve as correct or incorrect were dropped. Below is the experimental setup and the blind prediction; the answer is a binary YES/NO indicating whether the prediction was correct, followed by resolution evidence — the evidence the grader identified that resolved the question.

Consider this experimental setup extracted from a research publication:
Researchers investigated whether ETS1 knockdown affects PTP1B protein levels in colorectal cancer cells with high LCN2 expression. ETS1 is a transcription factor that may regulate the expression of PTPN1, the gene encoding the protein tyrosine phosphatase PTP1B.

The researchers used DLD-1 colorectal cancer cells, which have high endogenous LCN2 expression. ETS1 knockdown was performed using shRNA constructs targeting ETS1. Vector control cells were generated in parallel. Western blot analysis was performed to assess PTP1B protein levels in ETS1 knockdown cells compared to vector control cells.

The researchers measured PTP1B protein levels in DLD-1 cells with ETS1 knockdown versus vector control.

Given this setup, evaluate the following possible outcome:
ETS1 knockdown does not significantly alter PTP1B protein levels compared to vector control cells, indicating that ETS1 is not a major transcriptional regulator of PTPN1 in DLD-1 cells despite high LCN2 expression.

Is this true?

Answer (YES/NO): NO